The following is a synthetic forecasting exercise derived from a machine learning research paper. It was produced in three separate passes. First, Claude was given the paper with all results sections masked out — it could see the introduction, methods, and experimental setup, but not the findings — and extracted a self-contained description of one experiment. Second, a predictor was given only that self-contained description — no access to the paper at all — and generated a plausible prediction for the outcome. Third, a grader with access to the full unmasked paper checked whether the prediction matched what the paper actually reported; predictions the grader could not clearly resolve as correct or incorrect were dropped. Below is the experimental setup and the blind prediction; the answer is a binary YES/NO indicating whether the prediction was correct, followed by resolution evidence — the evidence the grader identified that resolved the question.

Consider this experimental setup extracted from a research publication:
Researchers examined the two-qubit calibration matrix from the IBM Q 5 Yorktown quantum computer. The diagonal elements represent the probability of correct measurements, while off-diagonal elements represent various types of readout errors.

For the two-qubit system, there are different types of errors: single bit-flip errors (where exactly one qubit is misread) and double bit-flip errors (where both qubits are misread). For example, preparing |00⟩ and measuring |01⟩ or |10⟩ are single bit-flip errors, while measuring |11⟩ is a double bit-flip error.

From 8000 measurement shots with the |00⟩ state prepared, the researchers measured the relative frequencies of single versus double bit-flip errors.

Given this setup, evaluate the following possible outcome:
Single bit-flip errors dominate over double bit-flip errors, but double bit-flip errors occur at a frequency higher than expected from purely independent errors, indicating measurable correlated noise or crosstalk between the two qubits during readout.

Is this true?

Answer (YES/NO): NO